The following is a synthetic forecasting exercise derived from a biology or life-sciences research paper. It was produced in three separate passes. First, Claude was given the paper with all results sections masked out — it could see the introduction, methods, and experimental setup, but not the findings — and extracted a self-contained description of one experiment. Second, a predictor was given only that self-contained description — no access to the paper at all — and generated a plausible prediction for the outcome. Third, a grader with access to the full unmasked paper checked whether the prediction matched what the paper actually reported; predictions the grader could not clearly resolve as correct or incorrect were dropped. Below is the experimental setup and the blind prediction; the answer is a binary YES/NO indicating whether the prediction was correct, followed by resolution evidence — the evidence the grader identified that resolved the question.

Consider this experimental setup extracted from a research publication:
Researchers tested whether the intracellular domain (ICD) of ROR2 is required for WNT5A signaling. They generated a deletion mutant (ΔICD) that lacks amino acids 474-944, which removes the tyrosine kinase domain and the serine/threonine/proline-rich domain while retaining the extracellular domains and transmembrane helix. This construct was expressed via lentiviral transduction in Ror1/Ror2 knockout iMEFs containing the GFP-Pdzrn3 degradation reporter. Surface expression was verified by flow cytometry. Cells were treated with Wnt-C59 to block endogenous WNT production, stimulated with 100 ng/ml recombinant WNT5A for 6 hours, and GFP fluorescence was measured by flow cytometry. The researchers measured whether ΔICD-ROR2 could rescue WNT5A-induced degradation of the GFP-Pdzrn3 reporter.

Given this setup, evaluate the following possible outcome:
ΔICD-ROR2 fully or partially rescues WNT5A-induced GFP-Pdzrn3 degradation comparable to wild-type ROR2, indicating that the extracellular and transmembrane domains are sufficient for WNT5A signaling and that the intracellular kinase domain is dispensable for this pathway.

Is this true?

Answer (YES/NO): YES